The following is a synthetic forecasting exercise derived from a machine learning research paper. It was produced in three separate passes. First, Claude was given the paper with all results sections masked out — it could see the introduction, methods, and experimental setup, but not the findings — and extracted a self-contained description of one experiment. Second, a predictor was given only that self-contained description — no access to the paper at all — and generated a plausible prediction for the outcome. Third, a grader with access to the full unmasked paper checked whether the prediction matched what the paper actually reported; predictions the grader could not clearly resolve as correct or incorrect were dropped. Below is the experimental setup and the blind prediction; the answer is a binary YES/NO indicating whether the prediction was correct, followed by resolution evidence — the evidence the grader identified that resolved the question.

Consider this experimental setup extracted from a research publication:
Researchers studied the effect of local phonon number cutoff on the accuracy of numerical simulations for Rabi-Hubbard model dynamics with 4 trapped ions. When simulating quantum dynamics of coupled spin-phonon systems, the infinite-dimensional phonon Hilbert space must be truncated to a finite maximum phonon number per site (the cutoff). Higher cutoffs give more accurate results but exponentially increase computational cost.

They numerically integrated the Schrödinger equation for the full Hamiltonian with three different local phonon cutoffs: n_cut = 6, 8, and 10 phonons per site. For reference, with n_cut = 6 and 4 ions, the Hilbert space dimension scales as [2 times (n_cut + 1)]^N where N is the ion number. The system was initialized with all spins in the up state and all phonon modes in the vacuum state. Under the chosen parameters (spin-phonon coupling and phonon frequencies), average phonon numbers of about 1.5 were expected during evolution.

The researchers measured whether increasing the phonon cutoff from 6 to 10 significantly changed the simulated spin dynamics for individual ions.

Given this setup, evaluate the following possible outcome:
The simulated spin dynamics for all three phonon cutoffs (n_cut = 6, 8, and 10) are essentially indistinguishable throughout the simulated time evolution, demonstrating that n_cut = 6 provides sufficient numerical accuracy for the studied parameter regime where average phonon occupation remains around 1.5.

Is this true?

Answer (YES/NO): NO